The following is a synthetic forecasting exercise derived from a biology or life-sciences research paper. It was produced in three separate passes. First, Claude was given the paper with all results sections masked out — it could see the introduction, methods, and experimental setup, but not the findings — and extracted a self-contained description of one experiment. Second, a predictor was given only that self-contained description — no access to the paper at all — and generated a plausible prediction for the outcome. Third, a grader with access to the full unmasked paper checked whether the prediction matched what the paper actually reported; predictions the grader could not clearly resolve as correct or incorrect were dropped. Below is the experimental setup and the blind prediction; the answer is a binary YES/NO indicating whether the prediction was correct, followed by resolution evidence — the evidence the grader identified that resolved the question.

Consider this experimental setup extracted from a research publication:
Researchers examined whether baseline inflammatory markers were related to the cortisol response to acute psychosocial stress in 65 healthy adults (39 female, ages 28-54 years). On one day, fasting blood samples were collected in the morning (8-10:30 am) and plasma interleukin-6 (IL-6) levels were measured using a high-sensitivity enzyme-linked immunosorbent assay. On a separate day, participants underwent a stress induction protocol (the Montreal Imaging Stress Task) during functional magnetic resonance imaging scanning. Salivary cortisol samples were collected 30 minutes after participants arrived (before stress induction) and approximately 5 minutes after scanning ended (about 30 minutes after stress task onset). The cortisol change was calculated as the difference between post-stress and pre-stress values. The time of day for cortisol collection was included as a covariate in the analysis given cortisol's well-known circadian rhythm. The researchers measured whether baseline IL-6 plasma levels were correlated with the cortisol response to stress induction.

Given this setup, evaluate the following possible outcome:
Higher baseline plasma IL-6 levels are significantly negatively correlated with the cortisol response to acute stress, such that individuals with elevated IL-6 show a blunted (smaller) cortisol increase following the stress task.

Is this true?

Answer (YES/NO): NO